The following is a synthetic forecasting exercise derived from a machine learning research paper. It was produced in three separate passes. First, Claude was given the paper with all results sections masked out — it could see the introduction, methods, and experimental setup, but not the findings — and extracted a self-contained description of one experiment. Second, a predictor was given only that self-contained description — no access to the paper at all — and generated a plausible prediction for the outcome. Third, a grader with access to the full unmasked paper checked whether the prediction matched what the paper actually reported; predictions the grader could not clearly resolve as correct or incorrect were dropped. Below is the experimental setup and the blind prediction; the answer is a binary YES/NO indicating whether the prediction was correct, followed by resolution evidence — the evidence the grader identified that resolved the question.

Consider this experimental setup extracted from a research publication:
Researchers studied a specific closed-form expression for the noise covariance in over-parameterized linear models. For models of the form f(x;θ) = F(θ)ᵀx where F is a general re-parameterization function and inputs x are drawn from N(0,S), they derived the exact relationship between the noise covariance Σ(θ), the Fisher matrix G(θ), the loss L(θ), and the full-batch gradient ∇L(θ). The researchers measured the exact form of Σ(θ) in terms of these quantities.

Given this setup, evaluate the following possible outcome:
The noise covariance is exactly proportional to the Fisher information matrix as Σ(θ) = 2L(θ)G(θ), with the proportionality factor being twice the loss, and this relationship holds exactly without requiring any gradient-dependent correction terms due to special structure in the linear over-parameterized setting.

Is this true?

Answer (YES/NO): NO